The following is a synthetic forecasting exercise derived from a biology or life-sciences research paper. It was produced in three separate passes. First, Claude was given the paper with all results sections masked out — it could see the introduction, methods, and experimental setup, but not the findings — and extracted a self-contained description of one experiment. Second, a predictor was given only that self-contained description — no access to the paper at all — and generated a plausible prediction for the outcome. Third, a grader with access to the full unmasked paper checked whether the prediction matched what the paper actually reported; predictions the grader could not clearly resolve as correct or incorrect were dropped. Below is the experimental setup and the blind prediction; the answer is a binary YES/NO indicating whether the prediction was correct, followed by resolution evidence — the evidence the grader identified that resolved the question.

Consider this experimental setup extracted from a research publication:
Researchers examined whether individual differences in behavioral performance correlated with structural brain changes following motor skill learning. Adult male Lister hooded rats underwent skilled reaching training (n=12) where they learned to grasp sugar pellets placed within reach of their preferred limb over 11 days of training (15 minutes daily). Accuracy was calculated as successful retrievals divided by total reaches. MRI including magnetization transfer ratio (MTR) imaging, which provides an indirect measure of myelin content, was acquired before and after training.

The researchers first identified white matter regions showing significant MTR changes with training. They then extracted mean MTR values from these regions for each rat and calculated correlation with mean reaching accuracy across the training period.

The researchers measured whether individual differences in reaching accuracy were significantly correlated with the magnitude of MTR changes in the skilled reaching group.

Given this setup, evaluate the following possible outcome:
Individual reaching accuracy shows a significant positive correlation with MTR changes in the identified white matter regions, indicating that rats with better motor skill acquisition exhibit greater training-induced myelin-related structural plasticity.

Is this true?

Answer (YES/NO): YES